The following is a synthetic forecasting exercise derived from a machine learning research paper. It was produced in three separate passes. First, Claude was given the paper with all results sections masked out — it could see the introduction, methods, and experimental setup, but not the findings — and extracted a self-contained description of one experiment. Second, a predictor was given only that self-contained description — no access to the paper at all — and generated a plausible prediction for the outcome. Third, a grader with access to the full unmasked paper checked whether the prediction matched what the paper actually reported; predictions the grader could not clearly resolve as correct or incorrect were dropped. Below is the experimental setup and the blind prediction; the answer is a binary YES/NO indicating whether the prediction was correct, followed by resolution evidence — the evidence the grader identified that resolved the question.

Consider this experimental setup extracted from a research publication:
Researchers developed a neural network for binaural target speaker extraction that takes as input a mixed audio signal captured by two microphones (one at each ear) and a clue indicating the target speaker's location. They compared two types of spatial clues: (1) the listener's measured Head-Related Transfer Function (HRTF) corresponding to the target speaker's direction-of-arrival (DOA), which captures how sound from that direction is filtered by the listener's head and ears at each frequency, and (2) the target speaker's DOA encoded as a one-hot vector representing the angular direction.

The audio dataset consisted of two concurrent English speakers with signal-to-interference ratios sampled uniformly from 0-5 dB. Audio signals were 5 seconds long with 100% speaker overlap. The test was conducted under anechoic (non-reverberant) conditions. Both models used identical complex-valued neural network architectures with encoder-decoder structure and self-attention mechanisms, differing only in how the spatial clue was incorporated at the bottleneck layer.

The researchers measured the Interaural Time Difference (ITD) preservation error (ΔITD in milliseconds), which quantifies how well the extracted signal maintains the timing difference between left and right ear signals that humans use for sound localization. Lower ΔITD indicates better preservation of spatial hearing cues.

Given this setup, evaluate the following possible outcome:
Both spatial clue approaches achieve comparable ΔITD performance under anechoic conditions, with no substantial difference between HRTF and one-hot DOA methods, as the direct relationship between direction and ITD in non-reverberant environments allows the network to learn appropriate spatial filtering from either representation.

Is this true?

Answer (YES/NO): NO